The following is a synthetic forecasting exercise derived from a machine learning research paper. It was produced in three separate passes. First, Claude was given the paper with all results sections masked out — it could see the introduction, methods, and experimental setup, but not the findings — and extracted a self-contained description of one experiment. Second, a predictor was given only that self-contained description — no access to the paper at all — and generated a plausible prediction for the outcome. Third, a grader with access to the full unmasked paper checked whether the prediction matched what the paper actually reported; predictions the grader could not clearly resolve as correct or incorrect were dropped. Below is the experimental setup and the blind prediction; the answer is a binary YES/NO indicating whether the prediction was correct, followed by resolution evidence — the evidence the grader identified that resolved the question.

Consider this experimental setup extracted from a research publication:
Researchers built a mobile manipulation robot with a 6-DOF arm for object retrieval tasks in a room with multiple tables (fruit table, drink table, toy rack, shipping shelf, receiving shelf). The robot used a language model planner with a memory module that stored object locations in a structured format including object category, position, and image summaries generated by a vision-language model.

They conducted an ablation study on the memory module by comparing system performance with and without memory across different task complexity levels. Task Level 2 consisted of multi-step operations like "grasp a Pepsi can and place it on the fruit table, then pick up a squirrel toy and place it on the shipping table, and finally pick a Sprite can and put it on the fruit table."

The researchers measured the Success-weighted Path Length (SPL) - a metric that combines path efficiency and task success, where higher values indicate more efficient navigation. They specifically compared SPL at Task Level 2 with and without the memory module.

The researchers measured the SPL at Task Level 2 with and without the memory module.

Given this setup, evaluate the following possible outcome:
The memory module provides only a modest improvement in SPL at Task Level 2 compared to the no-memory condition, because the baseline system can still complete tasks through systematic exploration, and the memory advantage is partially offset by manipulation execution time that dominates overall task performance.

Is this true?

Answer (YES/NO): YES